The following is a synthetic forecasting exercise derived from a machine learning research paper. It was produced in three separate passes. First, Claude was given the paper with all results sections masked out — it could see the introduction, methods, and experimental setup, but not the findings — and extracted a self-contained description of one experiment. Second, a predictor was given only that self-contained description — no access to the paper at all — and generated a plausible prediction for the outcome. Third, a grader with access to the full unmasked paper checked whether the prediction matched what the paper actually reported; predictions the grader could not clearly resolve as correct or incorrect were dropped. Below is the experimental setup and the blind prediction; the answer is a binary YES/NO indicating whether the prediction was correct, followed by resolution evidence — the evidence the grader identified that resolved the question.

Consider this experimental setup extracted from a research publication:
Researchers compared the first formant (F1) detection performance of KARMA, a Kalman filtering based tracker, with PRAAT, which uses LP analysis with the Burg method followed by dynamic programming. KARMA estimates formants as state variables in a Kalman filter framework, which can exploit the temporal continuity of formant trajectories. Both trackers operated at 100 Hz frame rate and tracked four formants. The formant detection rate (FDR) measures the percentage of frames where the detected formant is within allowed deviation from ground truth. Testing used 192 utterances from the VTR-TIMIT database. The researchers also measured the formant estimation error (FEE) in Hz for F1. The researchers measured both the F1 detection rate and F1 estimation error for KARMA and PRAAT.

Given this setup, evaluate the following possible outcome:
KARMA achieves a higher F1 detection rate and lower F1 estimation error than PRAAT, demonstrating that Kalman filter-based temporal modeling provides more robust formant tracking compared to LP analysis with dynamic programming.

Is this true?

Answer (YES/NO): YES